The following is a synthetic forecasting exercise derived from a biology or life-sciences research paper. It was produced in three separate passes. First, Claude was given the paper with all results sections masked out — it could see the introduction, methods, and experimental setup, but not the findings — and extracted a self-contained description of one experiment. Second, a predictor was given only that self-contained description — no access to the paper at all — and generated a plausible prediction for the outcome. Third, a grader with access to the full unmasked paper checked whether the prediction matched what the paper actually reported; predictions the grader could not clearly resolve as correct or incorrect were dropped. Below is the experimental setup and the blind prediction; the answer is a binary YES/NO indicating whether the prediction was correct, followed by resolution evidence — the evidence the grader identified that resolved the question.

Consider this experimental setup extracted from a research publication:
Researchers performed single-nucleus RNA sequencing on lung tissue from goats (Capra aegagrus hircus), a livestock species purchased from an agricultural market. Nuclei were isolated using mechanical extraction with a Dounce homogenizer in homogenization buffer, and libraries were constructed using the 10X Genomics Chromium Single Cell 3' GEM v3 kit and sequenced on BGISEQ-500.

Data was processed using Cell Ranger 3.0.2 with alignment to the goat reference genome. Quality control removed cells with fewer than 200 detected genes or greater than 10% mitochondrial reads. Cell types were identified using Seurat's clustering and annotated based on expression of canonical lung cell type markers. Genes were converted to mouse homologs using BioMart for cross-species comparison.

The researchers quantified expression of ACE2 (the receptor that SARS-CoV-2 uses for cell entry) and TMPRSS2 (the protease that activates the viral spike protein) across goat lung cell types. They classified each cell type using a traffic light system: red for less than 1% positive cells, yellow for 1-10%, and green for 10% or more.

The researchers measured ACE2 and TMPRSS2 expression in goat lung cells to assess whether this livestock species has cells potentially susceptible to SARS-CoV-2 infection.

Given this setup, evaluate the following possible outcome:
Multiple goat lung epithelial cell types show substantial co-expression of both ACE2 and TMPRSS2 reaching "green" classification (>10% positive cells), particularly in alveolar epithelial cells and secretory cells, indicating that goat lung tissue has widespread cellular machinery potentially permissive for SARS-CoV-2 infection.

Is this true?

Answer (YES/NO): NO